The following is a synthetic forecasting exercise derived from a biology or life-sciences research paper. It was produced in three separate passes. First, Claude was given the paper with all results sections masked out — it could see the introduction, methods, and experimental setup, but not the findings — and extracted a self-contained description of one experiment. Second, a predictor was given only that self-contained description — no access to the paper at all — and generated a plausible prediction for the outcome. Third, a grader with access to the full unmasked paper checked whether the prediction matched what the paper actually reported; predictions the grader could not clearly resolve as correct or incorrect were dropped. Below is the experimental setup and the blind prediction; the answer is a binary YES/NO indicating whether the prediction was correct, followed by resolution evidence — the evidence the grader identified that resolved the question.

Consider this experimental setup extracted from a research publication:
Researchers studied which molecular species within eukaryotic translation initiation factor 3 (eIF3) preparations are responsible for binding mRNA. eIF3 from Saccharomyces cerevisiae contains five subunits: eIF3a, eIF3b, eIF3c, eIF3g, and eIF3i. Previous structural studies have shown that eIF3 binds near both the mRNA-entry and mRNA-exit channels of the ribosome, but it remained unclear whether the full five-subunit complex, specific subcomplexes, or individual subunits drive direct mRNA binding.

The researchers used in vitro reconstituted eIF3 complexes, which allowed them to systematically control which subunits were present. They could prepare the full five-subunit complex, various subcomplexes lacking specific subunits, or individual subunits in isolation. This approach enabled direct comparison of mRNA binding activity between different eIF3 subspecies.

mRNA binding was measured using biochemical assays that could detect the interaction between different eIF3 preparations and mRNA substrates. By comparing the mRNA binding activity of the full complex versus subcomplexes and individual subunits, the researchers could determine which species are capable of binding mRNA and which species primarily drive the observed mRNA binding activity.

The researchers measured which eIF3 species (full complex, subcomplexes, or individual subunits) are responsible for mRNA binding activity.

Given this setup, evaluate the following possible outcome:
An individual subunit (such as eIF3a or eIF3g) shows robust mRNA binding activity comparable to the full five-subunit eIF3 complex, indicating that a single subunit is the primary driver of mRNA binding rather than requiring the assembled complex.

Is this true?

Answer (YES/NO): NO